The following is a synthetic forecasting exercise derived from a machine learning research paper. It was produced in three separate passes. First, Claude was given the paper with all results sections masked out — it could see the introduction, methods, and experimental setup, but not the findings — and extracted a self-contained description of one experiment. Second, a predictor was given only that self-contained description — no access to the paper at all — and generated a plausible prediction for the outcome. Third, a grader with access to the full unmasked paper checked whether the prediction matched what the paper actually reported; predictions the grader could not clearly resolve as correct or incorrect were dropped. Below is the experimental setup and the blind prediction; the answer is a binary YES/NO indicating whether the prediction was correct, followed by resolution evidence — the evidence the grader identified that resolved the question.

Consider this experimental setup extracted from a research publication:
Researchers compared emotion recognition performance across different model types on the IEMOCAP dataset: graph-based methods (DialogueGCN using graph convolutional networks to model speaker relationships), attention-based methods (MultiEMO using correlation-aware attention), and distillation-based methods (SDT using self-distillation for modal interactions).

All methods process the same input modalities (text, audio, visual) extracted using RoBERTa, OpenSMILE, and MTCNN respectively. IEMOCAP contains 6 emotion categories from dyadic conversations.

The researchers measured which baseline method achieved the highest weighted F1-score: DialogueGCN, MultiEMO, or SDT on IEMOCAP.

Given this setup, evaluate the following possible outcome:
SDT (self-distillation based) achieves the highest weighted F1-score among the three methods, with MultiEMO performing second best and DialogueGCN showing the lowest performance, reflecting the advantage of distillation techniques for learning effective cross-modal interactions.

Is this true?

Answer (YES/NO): YES